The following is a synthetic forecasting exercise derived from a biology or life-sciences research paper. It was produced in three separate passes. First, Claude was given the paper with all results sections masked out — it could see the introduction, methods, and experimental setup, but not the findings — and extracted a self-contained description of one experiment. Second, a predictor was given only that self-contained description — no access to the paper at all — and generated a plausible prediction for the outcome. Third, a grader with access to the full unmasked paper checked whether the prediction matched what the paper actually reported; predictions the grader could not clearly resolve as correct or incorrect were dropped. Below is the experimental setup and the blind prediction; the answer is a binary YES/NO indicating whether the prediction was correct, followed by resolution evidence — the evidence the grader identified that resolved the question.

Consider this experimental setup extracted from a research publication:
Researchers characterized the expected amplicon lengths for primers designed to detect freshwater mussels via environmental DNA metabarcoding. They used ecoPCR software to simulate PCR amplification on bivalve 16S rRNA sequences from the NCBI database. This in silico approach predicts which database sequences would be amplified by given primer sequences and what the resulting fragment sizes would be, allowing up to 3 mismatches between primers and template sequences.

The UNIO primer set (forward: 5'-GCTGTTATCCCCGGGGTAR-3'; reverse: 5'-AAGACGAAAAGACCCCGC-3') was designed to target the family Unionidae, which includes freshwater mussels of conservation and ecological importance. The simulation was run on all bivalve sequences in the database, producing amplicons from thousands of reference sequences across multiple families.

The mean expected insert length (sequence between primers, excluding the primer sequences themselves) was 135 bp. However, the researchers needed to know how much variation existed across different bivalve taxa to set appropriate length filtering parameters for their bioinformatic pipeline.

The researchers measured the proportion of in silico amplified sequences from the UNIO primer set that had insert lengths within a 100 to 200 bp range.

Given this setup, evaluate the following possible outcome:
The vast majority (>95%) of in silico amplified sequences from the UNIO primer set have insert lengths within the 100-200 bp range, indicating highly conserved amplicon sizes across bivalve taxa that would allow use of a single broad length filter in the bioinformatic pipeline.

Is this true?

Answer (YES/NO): NO